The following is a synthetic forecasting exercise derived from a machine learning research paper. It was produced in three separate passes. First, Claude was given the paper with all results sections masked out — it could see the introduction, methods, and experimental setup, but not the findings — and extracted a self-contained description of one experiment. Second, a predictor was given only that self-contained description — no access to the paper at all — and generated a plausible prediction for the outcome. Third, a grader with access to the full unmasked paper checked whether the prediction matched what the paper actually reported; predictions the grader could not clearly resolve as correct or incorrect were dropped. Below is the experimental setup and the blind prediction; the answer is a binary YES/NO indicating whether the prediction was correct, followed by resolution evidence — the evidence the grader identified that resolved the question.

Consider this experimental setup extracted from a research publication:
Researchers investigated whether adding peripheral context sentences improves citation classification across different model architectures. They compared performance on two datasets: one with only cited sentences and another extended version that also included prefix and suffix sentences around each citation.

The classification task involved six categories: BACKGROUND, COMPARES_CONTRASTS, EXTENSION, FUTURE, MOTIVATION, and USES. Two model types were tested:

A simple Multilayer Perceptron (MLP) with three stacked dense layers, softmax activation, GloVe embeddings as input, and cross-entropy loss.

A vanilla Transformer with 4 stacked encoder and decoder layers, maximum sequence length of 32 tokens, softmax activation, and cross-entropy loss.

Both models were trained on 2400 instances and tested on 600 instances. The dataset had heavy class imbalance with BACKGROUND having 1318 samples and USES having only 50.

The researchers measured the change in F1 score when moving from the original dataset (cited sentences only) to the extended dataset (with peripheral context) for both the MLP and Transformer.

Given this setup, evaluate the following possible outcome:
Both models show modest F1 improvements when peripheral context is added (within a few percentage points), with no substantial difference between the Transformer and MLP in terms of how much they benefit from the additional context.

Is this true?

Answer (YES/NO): NO